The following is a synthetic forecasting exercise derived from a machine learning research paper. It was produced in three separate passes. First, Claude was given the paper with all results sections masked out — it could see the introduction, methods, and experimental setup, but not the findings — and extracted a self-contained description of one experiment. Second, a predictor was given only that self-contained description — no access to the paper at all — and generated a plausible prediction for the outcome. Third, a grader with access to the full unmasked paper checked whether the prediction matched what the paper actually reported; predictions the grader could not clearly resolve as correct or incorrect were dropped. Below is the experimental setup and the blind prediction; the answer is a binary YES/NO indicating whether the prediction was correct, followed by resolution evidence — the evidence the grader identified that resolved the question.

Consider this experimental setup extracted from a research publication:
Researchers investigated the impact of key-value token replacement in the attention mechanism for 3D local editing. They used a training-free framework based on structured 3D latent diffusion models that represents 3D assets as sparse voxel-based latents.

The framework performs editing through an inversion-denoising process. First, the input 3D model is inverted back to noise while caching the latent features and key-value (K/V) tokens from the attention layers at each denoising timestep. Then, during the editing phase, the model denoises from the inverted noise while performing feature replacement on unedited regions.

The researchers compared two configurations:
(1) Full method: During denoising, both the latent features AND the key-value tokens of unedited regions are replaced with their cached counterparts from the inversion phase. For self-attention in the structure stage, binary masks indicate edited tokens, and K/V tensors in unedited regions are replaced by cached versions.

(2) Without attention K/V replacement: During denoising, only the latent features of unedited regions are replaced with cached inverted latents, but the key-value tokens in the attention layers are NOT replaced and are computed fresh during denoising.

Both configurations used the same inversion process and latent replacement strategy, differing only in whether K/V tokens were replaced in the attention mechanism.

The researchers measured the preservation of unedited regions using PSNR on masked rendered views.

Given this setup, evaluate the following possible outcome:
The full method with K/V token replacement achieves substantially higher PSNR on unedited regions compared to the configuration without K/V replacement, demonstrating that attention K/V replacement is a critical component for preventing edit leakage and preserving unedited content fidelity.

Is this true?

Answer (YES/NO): YES